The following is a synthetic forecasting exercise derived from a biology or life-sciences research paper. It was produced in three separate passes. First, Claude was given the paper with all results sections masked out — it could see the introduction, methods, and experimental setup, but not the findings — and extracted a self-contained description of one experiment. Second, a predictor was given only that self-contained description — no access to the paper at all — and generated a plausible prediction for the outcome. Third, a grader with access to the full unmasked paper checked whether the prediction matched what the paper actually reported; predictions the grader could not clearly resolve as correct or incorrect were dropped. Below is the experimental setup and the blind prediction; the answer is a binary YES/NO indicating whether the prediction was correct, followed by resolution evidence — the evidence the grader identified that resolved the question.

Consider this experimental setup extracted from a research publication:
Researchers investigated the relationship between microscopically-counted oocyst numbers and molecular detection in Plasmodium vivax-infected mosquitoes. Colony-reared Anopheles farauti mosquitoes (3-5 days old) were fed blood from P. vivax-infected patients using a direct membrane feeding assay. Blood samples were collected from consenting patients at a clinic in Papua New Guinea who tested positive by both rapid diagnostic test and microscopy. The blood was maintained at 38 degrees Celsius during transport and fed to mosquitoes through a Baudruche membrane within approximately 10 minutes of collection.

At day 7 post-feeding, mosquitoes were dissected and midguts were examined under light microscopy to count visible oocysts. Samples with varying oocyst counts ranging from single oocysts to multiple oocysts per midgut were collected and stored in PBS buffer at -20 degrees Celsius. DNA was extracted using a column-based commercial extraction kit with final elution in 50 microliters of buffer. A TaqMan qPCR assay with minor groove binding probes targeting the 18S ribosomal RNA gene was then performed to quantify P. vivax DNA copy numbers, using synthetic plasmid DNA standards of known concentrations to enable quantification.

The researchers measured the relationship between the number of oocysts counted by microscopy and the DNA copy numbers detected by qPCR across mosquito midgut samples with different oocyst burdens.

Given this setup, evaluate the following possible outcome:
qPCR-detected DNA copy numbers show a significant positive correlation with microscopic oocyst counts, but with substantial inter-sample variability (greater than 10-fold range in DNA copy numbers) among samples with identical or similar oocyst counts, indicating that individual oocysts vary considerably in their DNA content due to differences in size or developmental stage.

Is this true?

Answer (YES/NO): NO